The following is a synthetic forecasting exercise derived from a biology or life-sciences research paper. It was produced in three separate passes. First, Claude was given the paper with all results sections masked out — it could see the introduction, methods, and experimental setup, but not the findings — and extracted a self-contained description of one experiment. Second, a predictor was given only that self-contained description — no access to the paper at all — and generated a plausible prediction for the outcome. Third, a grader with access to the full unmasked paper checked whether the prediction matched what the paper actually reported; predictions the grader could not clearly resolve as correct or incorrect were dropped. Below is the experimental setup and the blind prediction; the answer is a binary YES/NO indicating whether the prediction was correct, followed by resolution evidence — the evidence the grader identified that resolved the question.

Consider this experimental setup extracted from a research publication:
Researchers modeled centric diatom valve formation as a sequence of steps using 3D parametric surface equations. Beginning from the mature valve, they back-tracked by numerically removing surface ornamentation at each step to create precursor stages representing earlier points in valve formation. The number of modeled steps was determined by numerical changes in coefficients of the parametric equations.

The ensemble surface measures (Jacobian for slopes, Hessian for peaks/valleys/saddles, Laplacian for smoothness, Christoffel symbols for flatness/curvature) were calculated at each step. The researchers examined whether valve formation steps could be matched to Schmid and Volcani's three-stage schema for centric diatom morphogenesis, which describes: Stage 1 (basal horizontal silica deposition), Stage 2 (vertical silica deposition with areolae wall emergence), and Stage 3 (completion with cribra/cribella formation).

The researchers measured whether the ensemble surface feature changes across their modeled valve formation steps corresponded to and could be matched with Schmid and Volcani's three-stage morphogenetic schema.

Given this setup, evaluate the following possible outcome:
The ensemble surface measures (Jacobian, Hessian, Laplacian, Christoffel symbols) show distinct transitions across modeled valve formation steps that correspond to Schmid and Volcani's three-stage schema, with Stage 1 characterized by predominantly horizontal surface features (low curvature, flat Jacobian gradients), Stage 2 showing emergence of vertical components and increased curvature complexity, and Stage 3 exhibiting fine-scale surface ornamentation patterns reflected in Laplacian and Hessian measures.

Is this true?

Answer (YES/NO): YES